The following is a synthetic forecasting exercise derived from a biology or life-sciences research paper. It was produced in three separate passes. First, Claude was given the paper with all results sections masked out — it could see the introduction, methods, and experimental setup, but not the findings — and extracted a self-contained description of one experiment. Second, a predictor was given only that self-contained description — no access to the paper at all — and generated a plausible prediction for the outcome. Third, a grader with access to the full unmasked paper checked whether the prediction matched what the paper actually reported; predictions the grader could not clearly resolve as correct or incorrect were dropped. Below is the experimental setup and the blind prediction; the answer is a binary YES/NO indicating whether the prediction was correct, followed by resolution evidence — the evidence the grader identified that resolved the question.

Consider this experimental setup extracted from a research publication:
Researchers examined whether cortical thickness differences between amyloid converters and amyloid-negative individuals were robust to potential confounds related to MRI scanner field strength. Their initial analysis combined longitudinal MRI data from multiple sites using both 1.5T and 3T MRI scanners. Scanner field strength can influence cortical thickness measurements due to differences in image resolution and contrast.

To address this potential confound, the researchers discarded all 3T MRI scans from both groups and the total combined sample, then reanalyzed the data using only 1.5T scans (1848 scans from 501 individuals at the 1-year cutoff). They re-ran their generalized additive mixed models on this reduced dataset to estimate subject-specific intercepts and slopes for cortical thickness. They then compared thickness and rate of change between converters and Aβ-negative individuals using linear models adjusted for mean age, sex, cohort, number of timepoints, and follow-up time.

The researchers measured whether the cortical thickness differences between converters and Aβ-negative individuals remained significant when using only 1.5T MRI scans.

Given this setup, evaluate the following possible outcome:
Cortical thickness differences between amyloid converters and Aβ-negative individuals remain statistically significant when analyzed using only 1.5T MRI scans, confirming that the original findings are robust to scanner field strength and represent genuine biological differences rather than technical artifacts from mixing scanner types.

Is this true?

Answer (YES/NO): YES